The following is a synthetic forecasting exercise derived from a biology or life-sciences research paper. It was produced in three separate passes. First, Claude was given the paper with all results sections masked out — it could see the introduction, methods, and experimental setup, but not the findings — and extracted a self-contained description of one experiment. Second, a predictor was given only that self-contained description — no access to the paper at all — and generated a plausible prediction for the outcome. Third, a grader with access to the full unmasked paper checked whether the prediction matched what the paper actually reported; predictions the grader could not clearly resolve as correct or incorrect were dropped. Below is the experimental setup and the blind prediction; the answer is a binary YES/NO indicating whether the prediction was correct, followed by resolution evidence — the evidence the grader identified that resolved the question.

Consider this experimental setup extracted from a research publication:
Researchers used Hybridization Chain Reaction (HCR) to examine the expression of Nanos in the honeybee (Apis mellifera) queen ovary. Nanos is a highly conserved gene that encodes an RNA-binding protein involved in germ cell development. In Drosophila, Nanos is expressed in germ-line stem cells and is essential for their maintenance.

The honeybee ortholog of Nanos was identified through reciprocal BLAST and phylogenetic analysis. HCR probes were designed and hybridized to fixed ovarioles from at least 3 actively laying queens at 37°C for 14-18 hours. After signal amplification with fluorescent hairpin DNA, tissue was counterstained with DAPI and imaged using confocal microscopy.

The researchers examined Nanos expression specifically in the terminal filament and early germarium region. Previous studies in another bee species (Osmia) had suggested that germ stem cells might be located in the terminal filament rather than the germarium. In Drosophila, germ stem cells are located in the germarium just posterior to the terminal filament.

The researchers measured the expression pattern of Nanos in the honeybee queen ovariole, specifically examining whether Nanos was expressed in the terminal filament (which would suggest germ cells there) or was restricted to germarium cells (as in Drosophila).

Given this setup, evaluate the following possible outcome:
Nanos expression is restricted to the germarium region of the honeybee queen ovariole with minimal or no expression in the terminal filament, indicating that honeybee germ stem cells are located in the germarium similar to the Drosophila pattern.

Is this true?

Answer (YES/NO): NO